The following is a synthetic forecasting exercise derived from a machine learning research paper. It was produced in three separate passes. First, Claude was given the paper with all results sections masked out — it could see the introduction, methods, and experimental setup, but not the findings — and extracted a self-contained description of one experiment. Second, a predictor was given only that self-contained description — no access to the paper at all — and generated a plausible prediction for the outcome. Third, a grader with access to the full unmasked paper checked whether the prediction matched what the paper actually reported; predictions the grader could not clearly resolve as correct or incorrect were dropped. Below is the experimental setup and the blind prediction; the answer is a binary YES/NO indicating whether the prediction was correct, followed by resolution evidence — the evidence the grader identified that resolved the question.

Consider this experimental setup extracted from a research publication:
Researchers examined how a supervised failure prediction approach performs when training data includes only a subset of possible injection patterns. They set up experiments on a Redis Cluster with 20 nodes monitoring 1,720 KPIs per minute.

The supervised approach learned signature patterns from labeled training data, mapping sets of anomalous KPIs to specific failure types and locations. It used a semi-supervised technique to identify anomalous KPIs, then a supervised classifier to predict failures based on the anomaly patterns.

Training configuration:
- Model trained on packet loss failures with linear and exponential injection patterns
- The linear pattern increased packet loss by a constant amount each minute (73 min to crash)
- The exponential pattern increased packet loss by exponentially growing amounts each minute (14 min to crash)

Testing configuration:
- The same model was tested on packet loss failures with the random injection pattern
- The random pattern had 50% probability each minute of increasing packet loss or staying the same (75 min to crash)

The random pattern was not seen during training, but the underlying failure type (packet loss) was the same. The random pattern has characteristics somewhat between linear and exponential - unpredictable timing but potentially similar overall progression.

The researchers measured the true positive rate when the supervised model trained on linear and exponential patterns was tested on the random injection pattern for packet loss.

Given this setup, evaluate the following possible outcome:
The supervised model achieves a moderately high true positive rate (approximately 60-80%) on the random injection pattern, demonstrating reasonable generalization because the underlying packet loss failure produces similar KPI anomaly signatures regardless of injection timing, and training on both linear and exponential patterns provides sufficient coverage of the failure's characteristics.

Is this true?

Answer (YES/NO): NO